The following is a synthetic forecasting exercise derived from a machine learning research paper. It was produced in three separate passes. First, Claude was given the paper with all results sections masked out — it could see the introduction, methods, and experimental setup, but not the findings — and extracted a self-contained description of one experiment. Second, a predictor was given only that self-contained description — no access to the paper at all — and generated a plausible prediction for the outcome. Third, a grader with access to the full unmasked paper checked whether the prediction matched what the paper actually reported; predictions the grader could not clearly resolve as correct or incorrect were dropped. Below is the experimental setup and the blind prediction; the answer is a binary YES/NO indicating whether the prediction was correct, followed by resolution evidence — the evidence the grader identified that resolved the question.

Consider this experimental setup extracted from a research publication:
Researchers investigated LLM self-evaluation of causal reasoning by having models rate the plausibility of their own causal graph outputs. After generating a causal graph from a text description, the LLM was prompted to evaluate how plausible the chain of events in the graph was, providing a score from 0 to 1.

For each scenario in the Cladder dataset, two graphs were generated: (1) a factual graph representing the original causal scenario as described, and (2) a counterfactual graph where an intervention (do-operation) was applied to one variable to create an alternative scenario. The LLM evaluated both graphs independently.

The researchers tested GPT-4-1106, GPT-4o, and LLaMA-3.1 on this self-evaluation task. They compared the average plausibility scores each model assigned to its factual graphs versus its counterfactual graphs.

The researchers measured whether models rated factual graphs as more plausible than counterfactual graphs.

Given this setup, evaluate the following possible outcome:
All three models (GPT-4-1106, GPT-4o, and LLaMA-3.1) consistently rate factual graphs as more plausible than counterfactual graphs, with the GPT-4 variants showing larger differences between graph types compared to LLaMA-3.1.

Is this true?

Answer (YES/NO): YES